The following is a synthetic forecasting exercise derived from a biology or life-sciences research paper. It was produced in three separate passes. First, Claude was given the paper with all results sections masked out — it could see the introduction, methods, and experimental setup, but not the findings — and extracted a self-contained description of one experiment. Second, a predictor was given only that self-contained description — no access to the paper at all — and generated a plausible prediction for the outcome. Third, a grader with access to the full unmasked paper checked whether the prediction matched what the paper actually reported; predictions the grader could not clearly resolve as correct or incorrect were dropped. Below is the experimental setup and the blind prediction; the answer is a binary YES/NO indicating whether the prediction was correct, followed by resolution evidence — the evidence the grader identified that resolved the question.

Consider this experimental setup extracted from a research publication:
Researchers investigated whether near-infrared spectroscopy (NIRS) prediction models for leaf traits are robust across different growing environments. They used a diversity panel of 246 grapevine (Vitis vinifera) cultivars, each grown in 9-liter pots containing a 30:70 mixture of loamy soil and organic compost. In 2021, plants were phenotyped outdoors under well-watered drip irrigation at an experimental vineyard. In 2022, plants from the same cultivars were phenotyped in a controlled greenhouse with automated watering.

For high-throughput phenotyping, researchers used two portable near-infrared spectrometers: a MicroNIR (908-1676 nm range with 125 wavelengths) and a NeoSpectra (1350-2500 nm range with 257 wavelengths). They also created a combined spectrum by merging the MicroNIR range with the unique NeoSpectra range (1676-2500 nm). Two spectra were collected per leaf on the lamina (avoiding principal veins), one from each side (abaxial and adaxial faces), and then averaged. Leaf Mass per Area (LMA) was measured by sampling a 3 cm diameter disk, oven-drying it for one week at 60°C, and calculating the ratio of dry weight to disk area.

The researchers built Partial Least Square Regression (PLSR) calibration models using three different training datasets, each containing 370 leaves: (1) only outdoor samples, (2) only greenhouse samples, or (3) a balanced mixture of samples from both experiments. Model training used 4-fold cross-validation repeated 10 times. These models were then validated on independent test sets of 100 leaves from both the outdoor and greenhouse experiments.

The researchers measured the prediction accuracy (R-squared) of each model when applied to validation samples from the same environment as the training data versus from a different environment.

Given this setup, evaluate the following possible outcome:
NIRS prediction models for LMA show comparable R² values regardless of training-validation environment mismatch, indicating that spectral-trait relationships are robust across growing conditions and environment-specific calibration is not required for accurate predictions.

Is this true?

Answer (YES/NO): NO